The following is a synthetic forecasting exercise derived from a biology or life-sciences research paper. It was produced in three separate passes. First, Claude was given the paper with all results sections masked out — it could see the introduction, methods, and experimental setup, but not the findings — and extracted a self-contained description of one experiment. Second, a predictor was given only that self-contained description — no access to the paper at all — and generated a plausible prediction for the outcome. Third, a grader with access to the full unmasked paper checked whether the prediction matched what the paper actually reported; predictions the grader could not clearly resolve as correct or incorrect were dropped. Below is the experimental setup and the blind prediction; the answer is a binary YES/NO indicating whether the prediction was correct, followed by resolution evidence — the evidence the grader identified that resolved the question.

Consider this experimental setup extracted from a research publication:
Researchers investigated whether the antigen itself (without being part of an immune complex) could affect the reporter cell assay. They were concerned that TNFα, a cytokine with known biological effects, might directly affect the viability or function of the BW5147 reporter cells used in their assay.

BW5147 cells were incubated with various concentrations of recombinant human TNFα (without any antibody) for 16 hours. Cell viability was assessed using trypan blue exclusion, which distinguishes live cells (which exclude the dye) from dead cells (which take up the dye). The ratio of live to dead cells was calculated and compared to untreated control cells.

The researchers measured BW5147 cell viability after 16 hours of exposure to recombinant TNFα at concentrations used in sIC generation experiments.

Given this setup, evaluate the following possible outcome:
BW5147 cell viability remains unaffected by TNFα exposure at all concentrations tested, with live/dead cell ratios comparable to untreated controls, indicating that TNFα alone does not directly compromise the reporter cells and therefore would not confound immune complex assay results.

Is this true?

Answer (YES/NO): YES